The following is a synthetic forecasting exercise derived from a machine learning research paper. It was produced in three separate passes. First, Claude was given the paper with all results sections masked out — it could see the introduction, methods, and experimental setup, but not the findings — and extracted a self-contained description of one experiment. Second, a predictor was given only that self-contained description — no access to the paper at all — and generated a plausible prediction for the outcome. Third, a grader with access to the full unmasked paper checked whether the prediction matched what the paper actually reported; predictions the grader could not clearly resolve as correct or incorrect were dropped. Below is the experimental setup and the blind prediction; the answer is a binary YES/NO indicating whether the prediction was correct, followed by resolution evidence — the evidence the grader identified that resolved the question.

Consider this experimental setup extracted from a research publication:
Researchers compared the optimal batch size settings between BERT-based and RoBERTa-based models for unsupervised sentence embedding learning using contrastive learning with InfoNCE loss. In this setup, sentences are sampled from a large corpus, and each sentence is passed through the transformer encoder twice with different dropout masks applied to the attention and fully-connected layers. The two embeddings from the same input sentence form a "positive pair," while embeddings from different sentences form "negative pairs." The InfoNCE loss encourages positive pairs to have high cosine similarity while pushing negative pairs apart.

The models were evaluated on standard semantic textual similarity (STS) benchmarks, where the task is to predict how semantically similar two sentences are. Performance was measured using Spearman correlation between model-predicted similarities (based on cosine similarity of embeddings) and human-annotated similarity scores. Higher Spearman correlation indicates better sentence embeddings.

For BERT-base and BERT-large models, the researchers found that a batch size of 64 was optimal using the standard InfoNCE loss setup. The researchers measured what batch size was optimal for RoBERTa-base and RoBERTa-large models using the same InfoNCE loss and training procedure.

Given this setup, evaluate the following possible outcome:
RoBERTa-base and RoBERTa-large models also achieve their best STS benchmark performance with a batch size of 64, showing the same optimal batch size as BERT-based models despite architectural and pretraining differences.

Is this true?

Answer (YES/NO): NO